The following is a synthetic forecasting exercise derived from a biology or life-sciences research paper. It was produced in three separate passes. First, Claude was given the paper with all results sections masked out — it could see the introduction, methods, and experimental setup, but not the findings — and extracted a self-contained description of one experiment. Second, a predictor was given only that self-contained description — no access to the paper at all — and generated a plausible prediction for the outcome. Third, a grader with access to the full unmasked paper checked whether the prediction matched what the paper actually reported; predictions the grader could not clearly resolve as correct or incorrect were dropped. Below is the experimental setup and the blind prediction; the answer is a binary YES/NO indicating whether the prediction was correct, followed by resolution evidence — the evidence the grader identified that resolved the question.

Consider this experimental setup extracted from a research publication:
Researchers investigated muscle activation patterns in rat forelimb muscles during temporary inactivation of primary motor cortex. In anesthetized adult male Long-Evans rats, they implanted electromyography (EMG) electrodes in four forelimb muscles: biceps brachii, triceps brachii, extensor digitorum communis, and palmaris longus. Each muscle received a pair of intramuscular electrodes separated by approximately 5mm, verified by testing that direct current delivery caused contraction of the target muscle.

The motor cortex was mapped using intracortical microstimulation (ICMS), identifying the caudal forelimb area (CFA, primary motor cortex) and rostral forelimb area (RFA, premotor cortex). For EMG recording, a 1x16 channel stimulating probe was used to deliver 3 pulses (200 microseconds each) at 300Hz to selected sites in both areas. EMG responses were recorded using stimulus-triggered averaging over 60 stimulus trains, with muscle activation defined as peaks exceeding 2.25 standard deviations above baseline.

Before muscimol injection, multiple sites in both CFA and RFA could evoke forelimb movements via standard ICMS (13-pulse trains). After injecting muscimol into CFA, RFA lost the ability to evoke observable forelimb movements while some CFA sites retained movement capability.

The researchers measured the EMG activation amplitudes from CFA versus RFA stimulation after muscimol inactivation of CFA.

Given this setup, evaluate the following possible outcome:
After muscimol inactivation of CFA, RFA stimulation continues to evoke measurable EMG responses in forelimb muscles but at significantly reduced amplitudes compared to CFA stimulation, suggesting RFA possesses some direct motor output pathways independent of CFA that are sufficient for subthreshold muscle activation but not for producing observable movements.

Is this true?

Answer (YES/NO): NO